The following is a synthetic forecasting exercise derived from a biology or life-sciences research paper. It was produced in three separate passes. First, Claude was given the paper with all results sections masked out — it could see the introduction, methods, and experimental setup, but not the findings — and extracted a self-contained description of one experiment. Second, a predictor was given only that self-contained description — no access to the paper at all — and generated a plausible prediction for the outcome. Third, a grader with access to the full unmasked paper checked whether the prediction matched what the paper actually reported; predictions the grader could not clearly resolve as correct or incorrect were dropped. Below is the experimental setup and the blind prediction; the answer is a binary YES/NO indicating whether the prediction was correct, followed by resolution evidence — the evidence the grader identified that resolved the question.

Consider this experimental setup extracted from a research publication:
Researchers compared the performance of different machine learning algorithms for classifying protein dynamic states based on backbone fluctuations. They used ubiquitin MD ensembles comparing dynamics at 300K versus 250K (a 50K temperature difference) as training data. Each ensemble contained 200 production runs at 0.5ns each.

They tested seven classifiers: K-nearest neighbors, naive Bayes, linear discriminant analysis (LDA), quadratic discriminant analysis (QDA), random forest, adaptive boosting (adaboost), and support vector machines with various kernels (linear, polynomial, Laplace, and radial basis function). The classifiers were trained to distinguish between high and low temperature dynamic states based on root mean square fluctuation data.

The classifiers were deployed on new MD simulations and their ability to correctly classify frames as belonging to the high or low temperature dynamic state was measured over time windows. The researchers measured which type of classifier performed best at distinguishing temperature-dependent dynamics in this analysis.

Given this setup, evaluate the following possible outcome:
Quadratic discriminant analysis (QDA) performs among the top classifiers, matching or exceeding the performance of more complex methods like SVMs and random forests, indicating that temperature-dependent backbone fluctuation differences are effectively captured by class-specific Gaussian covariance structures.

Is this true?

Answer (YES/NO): YES